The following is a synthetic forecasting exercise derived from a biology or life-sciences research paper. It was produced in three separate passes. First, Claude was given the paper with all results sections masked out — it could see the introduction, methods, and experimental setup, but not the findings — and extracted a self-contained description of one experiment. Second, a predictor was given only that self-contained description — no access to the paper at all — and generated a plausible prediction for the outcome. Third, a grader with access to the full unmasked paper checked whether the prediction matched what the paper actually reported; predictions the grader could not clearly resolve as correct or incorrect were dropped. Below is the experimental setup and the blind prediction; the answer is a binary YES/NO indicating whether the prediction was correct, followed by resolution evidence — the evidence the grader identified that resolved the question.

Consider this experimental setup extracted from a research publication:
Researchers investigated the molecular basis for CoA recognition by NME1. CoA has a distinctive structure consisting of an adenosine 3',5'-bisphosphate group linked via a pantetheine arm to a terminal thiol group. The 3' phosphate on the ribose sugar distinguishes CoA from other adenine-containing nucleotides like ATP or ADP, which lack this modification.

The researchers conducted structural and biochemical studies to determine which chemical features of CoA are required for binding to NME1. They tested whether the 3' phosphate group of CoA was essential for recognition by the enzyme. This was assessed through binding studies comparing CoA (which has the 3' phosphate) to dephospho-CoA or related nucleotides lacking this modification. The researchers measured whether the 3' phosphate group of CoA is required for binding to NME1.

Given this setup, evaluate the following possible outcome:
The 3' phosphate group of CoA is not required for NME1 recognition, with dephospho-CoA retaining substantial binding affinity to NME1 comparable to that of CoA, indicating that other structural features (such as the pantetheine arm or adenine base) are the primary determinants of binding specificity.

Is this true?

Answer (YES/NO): NO